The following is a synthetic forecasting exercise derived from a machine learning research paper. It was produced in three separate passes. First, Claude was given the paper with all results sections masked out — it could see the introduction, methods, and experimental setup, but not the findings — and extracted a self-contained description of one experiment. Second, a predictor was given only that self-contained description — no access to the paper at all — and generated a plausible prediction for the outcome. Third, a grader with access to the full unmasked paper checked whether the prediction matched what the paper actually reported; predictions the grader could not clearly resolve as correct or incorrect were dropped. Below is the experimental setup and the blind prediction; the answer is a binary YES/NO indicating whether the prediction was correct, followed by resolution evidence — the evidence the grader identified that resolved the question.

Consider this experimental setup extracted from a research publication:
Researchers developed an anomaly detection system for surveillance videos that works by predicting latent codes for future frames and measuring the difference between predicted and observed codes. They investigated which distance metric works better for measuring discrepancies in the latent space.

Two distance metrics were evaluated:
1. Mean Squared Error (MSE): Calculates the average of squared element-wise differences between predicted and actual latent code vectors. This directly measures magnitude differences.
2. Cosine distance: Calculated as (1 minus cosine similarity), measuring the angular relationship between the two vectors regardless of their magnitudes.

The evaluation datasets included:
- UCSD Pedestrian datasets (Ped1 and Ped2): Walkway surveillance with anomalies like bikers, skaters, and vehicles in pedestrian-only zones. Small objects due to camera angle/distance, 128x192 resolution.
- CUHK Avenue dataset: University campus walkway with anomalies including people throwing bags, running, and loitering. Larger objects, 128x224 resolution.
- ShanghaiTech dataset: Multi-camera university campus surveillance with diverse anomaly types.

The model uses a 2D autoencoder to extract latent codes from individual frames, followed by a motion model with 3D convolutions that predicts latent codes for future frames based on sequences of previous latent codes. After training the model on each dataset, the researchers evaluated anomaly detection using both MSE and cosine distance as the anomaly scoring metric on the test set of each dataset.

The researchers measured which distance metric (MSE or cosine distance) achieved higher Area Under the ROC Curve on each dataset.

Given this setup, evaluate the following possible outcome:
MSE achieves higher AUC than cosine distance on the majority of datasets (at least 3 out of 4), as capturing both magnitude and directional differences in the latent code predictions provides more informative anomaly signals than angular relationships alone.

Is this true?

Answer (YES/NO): NO